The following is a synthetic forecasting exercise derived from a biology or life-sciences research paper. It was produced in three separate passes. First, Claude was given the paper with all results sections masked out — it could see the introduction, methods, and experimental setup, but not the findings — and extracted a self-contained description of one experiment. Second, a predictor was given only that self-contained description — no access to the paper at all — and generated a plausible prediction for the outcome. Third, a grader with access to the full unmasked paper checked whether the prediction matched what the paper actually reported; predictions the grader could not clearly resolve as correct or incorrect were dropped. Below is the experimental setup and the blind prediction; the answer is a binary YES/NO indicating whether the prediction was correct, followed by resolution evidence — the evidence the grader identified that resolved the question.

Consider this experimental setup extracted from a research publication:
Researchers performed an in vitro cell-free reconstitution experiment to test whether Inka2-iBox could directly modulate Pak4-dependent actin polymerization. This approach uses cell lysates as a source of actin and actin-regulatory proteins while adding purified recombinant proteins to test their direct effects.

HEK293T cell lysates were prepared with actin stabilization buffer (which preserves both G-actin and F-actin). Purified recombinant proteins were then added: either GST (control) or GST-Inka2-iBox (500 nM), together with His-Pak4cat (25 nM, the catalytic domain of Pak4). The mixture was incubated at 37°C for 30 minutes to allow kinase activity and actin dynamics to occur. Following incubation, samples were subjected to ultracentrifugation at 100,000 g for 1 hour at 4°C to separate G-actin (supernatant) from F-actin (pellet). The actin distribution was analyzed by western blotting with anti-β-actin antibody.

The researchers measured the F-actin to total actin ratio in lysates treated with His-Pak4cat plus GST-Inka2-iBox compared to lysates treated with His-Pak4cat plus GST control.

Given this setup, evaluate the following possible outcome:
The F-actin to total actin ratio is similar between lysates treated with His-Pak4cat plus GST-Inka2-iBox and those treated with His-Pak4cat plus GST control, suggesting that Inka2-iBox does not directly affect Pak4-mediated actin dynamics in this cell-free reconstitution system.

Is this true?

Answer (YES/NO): NO